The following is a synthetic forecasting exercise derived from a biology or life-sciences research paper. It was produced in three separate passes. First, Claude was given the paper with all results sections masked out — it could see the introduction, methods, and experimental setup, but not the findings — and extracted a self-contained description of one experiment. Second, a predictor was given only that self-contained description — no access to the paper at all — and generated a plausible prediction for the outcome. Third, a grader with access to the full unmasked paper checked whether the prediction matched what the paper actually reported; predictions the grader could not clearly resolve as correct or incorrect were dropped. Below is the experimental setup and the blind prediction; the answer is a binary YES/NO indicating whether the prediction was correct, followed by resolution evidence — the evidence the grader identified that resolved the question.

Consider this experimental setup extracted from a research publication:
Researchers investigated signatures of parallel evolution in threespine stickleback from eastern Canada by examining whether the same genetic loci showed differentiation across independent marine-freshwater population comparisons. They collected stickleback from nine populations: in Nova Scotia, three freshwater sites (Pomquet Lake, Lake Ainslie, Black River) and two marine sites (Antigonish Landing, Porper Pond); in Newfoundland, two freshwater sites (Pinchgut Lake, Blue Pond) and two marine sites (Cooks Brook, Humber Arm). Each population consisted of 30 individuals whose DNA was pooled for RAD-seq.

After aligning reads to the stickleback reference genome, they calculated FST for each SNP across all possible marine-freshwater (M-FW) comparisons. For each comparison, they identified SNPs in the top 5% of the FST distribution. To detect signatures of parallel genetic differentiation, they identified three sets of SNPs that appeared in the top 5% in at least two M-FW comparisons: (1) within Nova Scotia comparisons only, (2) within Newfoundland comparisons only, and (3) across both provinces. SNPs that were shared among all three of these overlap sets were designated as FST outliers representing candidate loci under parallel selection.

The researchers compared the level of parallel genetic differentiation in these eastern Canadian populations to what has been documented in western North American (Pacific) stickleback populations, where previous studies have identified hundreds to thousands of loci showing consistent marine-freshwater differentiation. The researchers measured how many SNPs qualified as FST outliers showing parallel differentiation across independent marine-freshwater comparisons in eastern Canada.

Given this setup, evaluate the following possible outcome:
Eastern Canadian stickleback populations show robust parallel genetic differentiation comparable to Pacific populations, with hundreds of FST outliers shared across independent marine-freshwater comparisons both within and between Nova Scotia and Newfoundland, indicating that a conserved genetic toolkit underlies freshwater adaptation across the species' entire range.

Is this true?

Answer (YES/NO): NO